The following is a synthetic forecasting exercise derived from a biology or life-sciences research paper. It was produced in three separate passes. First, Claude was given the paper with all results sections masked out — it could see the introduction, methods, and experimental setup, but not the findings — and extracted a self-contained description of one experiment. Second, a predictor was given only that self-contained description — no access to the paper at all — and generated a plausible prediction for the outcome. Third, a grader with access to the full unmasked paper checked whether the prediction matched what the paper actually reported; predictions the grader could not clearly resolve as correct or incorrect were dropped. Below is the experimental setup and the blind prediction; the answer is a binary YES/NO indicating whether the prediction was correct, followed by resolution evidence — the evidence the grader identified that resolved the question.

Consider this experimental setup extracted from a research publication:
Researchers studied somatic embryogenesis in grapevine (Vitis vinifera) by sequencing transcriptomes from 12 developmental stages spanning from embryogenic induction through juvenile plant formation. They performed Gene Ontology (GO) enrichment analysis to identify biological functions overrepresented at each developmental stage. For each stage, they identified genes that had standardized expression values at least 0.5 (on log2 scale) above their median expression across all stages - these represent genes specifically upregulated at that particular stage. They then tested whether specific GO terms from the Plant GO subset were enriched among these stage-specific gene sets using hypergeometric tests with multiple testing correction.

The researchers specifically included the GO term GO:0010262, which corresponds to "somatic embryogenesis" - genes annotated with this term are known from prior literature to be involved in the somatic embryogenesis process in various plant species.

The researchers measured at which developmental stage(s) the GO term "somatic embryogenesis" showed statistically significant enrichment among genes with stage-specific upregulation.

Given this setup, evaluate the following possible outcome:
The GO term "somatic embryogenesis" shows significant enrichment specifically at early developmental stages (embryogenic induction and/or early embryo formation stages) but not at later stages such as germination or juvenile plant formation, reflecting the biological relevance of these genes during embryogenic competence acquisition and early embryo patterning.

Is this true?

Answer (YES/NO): YES